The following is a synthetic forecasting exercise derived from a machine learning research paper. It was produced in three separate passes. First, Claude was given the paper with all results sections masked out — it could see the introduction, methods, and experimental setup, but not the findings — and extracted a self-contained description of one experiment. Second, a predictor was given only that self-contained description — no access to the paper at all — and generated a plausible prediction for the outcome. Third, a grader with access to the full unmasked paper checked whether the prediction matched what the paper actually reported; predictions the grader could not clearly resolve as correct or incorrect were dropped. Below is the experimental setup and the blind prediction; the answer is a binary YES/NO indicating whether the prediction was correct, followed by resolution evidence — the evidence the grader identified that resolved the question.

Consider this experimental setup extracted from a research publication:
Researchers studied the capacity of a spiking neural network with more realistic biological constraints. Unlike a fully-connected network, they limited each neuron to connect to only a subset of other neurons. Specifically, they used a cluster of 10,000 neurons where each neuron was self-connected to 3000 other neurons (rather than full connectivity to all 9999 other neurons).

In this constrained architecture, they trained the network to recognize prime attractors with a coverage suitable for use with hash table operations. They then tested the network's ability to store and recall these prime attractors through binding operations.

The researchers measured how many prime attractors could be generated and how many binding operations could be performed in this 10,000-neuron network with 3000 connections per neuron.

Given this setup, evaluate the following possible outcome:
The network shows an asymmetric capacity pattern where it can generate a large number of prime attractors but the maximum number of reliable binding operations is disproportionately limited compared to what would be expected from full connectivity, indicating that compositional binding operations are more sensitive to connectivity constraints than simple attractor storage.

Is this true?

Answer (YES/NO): NO